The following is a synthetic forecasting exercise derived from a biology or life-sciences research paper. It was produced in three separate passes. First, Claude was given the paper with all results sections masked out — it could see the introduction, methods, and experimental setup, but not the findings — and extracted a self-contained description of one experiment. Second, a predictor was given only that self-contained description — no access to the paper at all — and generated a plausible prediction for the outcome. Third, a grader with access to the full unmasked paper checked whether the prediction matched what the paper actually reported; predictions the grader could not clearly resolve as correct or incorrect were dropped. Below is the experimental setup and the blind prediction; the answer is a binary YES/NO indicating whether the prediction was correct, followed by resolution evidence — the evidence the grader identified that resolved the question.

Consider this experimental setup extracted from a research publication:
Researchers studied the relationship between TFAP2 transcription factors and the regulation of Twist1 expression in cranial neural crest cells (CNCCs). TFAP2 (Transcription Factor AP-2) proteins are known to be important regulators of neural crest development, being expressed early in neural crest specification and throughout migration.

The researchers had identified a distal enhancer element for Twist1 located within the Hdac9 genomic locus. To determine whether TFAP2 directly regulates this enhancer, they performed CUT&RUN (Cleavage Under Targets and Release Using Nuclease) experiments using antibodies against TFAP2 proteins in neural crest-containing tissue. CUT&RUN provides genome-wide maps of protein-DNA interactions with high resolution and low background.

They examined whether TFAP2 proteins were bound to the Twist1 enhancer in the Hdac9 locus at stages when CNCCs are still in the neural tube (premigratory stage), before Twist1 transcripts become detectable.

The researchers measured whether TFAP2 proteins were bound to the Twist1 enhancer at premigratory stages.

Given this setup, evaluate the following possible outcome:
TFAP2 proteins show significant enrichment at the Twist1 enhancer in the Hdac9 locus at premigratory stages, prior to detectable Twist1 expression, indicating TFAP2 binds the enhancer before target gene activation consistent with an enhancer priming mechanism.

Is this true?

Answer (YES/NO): YES